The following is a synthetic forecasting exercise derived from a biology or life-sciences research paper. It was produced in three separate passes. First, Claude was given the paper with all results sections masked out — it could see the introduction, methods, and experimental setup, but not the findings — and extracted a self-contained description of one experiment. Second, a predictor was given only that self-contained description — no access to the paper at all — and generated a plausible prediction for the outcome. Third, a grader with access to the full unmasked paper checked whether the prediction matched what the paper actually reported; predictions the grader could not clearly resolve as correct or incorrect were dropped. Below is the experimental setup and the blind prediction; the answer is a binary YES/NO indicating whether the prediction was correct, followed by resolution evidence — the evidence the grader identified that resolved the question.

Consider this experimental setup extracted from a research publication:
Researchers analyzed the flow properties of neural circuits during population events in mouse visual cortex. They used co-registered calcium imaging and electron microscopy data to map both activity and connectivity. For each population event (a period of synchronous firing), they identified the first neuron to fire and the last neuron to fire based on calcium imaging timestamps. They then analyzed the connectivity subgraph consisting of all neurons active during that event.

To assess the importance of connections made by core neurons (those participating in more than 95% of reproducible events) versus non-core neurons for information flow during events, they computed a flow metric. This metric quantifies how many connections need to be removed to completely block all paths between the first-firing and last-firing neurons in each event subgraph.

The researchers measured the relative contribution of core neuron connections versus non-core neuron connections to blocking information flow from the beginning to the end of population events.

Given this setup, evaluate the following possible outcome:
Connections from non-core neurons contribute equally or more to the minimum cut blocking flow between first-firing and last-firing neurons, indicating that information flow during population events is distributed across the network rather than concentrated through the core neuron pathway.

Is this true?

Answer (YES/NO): NO